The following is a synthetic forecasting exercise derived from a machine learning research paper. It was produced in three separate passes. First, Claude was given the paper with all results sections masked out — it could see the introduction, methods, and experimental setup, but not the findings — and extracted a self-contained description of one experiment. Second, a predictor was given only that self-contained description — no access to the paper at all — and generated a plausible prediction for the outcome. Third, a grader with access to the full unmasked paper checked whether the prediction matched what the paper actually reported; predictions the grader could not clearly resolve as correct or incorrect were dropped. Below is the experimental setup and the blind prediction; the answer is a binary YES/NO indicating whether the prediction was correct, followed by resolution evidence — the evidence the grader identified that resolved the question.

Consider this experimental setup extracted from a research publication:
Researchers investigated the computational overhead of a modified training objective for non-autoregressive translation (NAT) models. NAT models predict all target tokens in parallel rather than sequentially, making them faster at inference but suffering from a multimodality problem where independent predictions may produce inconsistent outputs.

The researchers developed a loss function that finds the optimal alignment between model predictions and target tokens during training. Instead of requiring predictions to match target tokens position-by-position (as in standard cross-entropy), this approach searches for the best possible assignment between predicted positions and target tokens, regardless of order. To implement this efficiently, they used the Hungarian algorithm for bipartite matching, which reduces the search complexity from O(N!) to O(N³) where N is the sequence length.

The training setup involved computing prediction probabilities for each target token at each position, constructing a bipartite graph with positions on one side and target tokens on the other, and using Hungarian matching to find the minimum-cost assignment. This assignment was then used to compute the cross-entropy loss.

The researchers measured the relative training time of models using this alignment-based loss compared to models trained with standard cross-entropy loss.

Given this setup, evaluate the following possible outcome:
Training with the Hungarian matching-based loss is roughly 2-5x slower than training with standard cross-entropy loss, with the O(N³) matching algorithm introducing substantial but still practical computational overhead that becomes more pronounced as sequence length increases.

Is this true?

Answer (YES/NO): NO